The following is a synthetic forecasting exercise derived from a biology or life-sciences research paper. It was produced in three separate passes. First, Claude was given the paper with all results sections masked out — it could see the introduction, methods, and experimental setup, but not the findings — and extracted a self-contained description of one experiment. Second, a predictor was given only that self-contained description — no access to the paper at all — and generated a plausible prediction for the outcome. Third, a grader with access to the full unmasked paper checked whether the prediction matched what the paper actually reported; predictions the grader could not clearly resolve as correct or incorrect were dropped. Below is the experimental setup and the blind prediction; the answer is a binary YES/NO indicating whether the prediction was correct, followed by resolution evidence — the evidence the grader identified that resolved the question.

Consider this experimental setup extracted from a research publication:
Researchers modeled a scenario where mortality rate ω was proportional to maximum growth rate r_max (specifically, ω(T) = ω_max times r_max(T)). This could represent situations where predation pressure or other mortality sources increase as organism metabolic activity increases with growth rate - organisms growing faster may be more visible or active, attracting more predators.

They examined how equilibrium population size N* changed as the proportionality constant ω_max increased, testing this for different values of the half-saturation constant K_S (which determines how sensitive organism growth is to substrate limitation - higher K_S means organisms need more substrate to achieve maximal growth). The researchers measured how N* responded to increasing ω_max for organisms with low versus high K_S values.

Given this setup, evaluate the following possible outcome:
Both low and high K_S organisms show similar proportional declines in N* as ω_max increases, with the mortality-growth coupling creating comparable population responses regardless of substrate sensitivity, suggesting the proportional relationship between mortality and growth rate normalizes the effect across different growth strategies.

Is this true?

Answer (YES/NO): NO